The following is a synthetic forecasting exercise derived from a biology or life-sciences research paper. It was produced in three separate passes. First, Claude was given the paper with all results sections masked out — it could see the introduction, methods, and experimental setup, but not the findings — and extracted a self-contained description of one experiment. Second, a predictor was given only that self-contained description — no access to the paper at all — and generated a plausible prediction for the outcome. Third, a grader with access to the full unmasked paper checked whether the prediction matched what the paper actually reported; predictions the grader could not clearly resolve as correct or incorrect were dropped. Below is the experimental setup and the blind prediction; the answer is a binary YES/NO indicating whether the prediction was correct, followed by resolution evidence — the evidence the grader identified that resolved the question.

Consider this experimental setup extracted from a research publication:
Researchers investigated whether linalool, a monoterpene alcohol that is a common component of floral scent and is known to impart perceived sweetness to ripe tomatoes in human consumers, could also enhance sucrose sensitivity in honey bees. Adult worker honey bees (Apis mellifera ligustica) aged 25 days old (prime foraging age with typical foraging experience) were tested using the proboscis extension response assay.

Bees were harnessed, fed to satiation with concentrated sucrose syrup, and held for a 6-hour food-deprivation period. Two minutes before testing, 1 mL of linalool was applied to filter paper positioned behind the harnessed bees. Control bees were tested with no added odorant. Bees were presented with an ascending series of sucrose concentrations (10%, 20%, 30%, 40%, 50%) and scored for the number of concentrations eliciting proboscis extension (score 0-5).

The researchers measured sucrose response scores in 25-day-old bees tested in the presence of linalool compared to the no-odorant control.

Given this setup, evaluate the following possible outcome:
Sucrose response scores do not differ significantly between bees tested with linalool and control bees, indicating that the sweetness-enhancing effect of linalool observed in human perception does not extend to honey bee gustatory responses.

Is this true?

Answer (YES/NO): YES